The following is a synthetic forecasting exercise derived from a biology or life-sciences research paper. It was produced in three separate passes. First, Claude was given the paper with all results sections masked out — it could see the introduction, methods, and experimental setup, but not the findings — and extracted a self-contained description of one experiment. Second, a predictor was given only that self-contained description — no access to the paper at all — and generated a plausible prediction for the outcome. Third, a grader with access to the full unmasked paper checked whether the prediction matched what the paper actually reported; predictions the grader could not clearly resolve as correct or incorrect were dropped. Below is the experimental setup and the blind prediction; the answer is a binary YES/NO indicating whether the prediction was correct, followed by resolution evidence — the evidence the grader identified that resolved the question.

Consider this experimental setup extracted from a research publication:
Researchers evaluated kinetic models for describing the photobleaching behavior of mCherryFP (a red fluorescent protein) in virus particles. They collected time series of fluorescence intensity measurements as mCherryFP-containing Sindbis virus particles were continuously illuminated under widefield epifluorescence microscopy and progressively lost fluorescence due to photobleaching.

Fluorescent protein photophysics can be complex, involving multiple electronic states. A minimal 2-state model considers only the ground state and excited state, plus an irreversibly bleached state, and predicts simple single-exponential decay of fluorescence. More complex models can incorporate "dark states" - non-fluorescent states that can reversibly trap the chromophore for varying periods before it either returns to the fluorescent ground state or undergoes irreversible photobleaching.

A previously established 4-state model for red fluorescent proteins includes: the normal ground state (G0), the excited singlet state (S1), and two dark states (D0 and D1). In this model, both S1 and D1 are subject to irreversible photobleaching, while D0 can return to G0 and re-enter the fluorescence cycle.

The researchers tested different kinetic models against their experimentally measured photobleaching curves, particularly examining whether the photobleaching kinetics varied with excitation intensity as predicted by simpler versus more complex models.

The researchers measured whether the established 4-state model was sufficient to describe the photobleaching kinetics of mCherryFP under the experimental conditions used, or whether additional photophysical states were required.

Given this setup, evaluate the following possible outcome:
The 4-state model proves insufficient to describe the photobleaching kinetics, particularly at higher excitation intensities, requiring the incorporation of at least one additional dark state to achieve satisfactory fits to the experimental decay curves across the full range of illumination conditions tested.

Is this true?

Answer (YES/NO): NO